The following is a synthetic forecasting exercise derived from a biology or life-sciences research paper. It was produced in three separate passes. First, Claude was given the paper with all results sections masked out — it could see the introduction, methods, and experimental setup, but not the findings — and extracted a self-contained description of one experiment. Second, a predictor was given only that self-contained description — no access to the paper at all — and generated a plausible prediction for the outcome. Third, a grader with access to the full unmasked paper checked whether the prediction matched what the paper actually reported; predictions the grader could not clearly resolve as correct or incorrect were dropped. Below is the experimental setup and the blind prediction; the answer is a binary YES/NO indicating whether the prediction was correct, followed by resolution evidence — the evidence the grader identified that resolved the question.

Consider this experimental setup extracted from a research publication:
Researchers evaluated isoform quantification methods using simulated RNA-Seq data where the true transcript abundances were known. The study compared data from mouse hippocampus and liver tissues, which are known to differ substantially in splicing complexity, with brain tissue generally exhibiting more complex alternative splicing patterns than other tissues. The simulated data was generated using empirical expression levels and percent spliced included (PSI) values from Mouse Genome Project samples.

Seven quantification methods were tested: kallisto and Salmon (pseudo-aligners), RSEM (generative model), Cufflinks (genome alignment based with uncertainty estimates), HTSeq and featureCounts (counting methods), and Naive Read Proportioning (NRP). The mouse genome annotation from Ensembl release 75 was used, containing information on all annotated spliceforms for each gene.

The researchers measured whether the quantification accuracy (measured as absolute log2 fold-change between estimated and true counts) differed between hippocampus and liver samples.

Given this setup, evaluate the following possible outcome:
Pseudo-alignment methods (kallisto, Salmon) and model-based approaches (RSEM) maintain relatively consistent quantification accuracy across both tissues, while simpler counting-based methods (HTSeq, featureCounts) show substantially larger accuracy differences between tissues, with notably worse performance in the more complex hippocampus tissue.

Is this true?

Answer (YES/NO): NO